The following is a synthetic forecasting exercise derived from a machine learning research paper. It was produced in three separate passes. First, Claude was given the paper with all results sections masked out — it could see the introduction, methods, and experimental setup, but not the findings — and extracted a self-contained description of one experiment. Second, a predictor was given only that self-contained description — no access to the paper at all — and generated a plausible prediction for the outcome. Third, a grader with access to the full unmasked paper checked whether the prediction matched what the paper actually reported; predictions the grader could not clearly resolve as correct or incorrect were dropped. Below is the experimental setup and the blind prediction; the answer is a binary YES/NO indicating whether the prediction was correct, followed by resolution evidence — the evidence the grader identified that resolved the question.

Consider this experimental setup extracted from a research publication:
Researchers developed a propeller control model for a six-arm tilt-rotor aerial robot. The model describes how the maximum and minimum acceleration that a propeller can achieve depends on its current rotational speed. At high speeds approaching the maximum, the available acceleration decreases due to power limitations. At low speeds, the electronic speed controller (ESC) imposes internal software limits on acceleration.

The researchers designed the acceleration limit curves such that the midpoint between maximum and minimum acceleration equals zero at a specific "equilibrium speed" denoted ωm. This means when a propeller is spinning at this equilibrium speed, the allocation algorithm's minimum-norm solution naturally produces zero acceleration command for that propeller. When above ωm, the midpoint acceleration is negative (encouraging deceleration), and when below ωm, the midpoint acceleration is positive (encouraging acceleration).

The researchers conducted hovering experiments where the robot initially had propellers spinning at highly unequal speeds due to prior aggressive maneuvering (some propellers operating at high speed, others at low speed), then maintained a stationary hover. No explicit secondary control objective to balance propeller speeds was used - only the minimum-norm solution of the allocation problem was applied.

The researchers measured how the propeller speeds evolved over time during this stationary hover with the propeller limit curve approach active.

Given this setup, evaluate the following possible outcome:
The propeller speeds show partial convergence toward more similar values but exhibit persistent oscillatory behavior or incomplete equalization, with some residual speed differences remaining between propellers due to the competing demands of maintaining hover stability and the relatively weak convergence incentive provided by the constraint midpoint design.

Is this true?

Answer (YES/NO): NO